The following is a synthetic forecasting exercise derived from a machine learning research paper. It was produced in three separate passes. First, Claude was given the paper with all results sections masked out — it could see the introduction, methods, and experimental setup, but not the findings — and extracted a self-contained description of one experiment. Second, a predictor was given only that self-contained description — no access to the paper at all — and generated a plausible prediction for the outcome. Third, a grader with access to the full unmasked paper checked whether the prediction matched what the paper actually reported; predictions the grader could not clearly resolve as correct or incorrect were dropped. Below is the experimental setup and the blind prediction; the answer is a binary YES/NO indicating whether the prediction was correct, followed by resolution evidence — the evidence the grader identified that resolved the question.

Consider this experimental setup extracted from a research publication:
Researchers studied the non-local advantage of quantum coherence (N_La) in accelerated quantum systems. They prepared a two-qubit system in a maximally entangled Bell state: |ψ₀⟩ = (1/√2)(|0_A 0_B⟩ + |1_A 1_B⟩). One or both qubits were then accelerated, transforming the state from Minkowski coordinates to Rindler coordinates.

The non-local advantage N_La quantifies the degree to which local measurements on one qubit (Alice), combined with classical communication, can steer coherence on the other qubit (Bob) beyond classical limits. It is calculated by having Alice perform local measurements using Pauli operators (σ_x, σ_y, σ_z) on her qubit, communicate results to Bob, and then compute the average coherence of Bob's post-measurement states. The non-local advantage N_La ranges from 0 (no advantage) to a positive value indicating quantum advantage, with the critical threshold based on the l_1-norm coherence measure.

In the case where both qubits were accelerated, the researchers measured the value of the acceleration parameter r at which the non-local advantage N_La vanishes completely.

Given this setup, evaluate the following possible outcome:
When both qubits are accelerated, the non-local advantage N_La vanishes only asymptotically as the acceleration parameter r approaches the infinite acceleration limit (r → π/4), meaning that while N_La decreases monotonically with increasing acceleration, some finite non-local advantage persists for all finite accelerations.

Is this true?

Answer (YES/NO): NO